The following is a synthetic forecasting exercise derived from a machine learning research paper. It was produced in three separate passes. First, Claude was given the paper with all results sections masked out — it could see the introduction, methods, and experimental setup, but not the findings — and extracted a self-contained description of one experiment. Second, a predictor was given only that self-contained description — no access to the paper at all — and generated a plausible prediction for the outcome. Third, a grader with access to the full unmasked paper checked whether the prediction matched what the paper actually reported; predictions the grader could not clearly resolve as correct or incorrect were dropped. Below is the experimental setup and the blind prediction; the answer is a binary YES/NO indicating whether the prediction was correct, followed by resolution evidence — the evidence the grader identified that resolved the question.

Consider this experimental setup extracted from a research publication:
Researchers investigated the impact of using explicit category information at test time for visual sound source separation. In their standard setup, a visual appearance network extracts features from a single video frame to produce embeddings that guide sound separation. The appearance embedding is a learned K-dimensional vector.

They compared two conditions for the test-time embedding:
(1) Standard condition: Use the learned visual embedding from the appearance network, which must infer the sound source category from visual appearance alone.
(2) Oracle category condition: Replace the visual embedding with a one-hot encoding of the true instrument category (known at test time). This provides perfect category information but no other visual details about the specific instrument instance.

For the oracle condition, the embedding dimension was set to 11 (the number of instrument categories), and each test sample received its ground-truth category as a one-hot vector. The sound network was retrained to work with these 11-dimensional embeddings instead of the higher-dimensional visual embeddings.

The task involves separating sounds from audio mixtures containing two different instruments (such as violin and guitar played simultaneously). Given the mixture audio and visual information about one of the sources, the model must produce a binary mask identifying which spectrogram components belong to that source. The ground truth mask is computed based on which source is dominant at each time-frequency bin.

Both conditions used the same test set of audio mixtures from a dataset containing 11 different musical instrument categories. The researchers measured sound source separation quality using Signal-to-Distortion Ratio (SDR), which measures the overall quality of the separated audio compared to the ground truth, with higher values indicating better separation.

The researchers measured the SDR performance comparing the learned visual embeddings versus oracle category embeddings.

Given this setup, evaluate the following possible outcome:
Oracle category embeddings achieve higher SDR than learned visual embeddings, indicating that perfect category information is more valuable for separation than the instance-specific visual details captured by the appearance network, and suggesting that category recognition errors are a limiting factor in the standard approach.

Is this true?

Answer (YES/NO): YES